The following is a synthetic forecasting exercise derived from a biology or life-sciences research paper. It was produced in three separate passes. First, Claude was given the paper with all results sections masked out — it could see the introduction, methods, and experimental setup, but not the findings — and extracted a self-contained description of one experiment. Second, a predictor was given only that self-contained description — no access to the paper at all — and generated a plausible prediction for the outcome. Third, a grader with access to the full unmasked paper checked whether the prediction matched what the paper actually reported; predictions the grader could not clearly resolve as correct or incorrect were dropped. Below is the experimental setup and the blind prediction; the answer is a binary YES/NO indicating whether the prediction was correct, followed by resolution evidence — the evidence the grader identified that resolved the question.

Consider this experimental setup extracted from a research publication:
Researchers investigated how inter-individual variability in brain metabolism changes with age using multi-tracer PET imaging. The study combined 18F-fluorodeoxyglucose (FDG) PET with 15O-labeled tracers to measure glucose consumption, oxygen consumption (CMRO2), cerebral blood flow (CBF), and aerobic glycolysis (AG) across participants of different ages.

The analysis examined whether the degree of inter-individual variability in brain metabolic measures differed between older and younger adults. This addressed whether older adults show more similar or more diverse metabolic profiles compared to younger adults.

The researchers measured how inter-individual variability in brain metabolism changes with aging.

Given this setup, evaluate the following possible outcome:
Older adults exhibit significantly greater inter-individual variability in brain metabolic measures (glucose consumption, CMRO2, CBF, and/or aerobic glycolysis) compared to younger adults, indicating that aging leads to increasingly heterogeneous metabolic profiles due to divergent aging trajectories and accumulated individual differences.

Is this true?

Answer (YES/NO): YES